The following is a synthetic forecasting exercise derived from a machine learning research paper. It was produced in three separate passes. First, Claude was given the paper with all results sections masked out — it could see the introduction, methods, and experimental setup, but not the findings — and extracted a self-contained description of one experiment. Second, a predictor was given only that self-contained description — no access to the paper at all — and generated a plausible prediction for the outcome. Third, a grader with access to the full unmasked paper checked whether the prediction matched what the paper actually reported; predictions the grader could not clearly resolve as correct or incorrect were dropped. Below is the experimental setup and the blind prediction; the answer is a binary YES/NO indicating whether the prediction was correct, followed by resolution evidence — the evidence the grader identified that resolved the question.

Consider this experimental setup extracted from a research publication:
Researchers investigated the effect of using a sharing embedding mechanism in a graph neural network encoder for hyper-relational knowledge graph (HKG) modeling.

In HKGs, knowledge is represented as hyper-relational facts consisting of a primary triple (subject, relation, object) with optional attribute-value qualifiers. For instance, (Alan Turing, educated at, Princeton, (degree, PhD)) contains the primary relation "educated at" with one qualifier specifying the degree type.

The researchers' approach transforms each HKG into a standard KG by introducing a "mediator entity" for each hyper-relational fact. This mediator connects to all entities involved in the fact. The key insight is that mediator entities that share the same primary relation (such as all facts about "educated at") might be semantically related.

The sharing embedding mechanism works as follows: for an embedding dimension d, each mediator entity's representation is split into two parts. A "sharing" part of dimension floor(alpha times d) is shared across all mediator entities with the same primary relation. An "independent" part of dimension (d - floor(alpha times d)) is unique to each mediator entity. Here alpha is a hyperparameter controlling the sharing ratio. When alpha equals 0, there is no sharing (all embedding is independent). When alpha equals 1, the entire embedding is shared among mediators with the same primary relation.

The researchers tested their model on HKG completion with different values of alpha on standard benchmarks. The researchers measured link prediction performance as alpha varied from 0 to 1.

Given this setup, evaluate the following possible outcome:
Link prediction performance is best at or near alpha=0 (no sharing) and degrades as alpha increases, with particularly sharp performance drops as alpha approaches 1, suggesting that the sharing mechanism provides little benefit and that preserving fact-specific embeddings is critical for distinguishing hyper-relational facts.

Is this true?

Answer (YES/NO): NO